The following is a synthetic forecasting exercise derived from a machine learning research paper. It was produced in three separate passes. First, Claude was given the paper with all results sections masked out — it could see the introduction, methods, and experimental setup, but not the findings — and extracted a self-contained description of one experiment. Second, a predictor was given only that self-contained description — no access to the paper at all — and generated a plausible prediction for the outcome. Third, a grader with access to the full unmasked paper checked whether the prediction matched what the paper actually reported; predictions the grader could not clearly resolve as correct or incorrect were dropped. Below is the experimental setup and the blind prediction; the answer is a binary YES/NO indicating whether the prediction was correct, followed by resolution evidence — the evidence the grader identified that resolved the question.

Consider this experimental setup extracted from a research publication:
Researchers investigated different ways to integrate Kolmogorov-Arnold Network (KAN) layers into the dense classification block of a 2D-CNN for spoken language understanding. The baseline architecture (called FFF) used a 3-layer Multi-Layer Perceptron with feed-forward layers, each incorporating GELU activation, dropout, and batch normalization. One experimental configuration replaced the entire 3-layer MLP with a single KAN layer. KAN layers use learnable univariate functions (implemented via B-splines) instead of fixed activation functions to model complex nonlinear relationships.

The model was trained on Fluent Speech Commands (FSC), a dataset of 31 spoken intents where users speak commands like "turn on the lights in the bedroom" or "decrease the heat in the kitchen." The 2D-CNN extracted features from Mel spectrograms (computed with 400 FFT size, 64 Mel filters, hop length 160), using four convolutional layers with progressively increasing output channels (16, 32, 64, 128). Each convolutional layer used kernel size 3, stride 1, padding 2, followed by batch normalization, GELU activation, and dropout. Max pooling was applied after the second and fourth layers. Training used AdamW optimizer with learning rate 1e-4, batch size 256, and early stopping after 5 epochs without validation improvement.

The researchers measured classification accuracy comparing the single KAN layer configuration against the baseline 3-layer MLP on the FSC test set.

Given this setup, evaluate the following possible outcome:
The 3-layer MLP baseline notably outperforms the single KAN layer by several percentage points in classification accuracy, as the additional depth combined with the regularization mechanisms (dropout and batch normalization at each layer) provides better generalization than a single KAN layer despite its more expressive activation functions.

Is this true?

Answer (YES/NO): YES